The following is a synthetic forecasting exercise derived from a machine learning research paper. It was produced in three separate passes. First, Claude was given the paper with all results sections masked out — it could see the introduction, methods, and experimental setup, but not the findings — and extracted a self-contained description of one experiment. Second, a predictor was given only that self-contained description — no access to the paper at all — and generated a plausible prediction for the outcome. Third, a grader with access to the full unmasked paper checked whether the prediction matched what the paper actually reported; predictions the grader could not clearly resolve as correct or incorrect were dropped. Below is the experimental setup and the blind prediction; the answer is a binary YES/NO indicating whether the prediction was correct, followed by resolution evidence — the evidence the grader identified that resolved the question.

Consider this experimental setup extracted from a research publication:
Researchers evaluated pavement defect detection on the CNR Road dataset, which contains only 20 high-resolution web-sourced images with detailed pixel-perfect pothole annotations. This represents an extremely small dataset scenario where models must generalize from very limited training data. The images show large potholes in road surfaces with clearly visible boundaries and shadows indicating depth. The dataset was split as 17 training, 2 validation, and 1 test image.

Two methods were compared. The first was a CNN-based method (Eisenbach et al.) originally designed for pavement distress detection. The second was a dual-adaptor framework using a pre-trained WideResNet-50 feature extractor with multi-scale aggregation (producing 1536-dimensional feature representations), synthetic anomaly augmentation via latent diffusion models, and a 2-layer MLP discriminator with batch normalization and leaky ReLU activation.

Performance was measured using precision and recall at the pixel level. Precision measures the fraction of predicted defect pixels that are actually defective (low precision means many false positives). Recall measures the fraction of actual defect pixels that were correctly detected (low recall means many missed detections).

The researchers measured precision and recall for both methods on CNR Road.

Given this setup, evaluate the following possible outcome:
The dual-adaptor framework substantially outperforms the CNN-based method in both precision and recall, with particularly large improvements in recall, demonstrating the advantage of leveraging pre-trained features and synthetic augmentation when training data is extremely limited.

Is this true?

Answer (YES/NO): NO